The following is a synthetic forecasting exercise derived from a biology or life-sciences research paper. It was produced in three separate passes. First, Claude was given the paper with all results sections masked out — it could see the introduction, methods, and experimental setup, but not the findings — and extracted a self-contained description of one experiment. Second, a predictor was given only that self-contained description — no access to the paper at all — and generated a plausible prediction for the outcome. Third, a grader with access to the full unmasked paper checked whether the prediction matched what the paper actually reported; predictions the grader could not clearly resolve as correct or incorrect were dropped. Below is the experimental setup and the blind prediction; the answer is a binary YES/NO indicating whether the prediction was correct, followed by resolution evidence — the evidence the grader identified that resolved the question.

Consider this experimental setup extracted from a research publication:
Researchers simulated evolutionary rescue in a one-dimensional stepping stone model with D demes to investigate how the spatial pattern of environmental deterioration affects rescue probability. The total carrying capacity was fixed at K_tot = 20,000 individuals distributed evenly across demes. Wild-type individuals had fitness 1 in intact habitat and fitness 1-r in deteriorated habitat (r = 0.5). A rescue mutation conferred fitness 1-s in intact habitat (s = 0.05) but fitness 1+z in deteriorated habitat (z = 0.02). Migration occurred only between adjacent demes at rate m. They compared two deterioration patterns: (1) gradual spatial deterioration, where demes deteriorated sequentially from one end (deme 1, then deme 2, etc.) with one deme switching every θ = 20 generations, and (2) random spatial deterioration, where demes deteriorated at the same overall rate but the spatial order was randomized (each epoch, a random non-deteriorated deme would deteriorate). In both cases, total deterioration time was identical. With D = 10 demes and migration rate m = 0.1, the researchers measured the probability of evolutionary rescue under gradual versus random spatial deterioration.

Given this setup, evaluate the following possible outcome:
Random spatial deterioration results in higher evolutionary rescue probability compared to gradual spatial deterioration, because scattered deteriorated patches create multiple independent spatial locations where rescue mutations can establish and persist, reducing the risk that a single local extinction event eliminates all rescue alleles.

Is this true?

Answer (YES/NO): NO